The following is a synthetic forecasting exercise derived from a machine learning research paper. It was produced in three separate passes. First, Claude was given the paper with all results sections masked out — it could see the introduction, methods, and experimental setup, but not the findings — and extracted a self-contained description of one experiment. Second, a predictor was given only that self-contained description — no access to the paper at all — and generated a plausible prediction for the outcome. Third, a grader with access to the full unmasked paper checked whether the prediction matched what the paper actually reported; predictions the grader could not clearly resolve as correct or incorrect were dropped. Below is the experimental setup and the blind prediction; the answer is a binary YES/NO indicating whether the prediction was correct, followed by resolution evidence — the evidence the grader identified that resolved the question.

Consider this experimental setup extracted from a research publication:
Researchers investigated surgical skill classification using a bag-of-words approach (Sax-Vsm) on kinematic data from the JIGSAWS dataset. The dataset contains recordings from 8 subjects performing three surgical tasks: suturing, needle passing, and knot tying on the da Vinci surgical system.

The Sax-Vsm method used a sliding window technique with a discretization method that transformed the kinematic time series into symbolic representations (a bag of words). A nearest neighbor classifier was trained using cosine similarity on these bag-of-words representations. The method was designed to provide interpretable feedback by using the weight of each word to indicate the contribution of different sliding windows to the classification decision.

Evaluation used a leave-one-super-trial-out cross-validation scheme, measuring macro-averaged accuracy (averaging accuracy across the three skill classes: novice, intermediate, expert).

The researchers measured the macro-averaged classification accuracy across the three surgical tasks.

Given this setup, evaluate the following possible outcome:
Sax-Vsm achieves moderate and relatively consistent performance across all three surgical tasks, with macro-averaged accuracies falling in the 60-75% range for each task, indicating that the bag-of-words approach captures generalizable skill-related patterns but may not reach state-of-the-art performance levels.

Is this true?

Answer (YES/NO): NO